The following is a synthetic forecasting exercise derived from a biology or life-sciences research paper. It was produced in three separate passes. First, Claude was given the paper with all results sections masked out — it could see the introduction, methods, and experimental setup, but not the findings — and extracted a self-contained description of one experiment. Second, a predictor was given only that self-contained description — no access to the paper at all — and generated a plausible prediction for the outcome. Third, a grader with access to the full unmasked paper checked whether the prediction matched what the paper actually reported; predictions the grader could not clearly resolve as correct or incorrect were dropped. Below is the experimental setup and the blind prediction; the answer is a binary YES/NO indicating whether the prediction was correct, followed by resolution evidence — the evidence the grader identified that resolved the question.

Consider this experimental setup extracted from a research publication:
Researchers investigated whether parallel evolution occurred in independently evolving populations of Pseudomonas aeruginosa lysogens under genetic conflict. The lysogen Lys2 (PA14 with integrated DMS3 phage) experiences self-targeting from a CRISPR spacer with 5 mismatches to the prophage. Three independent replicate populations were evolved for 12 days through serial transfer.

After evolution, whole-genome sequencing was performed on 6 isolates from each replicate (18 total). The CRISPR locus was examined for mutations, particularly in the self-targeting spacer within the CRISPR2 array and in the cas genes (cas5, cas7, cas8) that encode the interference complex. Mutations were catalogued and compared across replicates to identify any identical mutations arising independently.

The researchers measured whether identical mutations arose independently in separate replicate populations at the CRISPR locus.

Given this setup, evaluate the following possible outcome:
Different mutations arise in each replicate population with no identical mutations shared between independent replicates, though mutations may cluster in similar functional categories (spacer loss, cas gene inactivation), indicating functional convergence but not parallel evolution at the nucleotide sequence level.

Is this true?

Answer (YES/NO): NO